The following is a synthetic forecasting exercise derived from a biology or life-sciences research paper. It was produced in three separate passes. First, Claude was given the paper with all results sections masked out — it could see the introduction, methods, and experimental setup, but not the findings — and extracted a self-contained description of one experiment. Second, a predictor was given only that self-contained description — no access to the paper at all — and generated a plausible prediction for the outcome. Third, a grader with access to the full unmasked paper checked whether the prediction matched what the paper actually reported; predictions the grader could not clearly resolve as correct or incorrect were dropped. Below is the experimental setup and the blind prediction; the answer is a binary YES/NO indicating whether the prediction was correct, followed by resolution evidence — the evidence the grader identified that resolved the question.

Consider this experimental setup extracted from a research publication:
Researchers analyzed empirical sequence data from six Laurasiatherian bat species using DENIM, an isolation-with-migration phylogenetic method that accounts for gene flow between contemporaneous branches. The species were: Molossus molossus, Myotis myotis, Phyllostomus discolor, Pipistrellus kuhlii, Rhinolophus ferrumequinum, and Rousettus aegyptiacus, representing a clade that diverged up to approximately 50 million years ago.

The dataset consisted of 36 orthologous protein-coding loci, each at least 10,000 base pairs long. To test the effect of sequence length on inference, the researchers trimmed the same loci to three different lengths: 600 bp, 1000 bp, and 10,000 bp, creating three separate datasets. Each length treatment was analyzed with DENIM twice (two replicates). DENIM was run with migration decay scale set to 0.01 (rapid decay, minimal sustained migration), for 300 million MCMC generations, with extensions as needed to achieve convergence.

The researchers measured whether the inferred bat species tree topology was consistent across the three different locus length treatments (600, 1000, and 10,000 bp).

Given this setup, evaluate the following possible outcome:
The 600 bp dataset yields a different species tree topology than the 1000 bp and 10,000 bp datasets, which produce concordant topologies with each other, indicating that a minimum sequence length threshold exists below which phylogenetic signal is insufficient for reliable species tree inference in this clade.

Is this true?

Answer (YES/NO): NO